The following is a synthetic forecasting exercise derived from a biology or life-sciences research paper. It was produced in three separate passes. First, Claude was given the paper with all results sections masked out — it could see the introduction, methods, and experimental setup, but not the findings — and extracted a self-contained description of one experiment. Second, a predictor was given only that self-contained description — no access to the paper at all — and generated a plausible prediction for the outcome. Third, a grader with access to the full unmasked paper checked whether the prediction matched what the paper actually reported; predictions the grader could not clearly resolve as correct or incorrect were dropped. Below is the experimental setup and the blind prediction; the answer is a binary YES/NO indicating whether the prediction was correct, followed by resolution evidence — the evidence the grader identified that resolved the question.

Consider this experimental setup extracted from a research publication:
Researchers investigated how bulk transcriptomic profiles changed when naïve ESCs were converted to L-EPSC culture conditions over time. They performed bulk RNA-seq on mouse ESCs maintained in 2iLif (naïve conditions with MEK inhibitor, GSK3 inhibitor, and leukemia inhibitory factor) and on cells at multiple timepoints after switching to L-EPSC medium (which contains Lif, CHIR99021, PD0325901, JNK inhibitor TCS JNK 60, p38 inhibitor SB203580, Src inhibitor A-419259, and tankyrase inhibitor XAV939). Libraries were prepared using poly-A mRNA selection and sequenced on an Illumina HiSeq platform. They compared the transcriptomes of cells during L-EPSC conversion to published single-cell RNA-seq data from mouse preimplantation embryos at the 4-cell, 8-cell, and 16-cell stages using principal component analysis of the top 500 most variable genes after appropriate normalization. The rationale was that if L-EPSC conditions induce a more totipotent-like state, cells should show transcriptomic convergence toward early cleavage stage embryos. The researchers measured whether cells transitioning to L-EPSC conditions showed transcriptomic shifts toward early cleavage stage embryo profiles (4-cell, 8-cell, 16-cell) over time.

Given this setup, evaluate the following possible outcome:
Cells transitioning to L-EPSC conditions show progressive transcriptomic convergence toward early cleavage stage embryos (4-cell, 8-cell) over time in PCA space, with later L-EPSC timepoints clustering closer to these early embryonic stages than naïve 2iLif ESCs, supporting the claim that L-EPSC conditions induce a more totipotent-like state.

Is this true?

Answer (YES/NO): NO